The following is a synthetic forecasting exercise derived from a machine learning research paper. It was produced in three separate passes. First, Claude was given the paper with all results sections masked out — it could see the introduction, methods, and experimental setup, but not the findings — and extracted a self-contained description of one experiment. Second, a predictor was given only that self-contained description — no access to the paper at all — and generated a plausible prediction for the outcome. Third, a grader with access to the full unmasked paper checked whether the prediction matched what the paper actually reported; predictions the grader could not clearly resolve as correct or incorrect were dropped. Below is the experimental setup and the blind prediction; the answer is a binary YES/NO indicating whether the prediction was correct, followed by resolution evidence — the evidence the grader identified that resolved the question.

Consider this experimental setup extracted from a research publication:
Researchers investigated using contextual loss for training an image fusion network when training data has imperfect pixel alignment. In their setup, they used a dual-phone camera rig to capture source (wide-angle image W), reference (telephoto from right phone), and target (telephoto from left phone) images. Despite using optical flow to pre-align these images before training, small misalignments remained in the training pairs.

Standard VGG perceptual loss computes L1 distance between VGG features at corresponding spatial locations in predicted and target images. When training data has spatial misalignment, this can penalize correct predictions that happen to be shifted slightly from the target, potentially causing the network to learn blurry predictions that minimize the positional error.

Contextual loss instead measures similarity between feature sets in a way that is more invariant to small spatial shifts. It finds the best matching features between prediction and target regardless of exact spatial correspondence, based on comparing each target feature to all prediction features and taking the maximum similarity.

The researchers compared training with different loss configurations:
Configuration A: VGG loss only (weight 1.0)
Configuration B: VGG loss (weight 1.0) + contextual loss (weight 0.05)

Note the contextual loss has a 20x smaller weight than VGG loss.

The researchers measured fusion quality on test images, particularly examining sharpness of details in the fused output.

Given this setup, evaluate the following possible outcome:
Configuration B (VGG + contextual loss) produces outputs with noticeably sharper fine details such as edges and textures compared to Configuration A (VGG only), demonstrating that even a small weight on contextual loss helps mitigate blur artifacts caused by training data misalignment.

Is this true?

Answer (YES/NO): YES